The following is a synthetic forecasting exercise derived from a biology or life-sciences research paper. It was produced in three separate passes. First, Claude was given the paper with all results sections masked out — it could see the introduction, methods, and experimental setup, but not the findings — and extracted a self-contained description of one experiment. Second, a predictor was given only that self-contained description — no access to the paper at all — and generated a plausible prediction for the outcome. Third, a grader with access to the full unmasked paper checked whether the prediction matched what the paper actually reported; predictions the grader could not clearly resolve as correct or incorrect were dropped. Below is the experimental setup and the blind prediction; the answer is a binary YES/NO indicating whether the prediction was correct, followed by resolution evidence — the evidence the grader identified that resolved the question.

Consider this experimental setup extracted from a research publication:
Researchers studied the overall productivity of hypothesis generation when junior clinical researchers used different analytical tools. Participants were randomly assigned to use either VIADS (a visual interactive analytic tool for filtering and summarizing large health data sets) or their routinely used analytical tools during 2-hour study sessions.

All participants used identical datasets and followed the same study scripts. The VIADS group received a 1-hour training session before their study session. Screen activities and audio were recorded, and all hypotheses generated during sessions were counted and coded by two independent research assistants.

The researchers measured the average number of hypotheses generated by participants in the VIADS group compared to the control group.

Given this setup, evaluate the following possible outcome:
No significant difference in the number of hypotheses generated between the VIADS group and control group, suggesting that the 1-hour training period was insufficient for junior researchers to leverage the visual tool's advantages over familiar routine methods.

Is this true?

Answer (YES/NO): YES